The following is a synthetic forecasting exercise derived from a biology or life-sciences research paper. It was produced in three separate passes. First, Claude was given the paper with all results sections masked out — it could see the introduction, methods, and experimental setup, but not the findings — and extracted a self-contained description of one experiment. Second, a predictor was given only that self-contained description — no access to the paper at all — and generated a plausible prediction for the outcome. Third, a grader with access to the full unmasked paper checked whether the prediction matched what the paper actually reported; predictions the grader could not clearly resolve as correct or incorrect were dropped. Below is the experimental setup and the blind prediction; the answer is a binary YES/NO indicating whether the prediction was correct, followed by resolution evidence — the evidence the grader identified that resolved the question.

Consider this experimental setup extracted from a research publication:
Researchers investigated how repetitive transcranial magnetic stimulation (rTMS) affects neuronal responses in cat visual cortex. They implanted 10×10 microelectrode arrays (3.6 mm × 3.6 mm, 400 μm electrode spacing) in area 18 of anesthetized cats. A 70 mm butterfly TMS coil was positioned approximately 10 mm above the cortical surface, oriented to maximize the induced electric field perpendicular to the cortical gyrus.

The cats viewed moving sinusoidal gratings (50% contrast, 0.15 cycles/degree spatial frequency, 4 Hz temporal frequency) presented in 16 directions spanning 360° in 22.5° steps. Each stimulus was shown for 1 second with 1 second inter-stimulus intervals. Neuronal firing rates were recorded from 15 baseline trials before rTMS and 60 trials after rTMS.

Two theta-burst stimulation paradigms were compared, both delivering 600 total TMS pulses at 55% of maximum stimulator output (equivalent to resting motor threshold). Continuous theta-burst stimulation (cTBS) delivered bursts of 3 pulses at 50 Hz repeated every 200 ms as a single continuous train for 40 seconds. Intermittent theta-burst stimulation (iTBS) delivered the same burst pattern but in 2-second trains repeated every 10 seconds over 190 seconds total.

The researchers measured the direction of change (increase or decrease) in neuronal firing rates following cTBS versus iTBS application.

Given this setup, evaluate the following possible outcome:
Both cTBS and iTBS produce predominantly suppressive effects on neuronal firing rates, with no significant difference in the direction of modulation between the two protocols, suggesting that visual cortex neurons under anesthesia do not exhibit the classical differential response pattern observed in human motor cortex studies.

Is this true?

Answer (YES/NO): NO